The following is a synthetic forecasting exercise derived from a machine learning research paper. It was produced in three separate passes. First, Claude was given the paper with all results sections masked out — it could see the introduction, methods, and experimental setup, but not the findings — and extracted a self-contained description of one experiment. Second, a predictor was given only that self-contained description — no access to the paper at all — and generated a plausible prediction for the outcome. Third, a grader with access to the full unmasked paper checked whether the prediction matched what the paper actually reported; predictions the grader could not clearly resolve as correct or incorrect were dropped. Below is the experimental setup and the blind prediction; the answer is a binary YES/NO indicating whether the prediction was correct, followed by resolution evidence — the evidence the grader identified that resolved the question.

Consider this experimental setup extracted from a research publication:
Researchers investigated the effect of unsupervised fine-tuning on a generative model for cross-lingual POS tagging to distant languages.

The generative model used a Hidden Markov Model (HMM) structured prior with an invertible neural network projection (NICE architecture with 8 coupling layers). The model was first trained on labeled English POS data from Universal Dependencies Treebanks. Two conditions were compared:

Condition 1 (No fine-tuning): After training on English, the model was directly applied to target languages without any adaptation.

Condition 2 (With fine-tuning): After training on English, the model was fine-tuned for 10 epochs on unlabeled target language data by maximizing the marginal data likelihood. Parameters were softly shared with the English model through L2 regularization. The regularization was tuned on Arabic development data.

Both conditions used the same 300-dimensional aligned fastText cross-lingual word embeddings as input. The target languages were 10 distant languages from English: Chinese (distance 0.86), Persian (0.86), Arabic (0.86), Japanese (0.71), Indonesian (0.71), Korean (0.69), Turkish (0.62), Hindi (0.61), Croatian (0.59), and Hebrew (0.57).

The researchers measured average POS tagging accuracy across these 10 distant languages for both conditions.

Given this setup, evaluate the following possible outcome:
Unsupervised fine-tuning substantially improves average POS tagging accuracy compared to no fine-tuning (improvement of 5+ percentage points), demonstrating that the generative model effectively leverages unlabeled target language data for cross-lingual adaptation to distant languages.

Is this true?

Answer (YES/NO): YES